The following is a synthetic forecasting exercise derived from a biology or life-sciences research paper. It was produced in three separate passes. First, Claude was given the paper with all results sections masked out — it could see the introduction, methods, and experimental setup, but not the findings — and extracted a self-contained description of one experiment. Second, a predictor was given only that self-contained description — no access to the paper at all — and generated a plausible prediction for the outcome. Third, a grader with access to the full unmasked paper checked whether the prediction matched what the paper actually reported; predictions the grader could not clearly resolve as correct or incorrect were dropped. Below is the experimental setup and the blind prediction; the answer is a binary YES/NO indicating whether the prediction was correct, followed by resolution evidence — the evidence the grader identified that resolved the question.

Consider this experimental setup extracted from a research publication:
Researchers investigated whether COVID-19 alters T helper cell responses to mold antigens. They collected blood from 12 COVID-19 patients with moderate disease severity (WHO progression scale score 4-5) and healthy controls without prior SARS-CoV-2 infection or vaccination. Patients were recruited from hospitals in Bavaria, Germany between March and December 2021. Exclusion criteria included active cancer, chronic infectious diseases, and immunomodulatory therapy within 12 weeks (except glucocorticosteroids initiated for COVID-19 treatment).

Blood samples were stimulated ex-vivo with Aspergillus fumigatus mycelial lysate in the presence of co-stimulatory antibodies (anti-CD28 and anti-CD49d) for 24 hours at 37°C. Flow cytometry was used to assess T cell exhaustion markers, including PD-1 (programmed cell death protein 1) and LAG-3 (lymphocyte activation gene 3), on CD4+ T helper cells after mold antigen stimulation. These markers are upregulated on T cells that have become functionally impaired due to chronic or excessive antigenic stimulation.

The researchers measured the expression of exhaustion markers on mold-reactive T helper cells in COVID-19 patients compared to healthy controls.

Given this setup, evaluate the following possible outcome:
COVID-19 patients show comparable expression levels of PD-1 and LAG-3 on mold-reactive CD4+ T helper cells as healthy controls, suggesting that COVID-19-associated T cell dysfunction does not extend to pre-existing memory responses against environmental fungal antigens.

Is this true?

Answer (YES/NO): NO